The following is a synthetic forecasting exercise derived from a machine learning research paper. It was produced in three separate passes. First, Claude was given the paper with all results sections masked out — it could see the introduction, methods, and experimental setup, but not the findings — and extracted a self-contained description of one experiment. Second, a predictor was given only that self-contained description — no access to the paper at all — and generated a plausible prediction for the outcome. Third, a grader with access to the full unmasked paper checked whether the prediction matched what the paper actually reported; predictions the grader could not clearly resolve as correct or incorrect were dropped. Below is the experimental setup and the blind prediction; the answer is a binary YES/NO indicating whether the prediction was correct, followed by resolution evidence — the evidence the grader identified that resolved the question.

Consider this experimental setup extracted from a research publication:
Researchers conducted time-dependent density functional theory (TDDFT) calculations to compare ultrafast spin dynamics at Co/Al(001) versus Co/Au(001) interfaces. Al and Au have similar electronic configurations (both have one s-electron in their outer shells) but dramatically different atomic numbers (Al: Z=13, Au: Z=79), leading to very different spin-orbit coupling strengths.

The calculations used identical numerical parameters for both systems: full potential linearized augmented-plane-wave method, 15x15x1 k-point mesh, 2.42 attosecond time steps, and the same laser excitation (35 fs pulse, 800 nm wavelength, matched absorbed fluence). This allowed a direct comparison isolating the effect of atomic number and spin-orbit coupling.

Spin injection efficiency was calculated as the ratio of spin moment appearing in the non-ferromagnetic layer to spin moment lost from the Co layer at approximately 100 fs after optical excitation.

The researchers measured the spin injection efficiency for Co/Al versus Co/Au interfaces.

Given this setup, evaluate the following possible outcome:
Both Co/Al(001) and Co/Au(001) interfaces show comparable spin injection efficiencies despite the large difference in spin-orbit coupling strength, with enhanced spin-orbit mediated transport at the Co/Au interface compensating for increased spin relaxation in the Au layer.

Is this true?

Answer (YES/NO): NO